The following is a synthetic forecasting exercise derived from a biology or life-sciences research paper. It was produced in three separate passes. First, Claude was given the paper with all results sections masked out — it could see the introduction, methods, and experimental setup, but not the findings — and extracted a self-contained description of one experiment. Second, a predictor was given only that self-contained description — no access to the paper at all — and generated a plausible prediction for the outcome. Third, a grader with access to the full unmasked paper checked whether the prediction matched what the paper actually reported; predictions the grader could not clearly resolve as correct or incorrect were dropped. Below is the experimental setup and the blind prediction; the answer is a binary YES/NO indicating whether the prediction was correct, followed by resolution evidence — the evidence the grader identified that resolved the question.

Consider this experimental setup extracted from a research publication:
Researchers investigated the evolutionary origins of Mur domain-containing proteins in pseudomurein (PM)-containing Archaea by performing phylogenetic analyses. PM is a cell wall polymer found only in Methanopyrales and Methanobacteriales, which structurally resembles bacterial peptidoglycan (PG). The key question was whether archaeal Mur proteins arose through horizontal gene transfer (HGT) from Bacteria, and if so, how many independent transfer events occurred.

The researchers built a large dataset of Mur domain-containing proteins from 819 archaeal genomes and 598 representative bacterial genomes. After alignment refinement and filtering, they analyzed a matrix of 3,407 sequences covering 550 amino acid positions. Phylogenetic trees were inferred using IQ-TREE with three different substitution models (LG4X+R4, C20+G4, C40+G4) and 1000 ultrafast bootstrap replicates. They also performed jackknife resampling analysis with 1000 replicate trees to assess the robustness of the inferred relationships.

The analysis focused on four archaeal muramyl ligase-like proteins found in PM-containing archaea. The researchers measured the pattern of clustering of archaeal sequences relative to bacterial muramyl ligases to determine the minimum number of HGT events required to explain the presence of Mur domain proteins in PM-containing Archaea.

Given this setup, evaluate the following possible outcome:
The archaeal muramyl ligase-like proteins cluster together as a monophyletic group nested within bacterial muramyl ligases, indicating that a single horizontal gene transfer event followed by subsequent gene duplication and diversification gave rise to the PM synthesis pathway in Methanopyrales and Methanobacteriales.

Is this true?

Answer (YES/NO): NO